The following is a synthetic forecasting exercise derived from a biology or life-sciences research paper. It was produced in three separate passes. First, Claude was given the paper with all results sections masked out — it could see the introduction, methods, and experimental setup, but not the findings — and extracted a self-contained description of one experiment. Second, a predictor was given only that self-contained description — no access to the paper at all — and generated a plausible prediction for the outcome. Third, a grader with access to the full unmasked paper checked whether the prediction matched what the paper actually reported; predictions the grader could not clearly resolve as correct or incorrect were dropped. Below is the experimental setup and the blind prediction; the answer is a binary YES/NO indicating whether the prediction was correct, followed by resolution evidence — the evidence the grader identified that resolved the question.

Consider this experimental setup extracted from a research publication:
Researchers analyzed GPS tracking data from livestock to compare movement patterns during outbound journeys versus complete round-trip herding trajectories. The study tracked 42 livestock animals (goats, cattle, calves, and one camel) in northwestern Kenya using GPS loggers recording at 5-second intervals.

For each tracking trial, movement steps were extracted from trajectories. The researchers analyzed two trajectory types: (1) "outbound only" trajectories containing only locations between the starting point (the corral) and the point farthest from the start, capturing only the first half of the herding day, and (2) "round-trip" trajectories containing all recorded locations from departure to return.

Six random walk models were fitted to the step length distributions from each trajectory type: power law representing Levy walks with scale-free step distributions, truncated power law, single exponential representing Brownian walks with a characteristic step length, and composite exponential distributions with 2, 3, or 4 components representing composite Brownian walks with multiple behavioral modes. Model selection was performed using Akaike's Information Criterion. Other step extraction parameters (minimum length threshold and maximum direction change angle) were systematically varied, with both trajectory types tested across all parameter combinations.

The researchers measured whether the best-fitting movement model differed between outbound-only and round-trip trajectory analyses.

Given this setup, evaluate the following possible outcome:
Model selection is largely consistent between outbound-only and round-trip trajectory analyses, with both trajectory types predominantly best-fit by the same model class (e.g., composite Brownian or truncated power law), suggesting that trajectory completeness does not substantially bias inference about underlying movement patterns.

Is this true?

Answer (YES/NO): YES